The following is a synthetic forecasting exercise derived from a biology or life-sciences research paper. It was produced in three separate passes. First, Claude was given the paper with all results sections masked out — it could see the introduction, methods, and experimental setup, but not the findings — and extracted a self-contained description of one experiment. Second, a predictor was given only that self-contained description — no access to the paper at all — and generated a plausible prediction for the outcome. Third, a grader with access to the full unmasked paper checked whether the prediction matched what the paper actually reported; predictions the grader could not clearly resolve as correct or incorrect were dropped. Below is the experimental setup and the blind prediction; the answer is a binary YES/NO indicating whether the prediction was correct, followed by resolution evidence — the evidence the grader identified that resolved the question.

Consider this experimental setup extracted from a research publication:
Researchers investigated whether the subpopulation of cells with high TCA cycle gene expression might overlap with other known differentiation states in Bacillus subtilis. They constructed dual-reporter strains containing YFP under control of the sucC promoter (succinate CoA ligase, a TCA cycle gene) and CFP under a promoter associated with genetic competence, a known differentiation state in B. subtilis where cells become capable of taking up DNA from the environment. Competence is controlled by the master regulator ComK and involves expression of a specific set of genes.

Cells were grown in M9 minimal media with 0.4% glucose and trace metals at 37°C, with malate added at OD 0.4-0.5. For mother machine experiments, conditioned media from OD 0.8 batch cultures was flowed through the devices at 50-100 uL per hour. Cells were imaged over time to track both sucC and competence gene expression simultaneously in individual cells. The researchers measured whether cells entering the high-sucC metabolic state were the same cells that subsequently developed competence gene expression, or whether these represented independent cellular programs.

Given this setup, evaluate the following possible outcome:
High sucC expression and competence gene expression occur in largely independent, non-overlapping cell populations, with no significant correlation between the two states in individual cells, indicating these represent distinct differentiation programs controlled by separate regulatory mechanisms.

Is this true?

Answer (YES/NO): NO